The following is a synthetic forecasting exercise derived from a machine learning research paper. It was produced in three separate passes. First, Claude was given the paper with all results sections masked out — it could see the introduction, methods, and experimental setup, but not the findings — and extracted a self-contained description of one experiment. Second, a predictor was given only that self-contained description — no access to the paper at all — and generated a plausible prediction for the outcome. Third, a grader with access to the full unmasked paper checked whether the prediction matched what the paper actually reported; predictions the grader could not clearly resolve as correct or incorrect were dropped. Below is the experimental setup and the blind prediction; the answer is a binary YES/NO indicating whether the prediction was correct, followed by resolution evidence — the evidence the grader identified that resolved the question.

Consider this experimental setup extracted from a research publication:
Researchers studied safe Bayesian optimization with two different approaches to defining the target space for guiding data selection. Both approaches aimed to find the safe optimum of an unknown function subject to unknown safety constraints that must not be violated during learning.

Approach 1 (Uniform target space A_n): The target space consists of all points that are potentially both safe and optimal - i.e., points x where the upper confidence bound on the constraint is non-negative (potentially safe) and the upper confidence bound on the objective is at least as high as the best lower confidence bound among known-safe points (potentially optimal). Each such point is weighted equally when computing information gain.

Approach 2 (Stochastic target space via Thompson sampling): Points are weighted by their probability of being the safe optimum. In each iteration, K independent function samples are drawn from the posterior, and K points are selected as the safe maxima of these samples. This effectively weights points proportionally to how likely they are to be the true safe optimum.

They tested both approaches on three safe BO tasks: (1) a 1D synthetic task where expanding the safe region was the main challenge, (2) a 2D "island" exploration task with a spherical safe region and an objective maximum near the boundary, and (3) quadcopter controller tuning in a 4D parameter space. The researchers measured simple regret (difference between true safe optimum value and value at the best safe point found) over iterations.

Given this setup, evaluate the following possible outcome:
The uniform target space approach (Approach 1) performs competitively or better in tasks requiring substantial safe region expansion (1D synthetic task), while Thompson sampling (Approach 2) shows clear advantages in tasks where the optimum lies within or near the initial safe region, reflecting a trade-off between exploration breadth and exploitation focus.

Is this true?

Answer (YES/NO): NO